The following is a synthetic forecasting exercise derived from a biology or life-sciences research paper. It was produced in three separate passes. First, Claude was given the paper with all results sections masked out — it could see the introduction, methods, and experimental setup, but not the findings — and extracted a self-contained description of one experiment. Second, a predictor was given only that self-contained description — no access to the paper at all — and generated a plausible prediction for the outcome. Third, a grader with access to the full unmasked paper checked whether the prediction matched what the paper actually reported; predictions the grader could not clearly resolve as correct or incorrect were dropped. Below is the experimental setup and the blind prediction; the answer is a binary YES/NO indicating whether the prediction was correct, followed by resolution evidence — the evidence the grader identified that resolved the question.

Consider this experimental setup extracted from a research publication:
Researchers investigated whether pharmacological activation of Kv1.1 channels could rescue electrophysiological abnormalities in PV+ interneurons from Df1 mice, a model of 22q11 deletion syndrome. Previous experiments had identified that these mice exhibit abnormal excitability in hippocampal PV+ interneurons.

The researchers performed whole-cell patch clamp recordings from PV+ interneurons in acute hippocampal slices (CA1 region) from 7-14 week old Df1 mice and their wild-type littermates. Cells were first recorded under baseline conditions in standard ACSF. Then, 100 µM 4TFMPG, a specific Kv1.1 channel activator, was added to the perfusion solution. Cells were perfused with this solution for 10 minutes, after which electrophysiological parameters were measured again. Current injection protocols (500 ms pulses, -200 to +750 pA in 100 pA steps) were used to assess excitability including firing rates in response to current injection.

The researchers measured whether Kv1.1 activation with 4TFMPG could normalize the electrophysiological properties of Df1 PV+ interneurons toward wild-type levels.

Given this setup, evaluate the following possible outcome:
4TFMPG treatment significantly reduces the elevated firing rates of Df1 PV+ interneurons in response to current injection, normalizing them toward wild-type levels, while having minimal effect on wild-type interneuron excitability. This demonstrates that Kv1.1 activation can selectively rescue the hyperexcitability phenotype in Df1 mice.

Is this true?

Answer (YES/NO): YES